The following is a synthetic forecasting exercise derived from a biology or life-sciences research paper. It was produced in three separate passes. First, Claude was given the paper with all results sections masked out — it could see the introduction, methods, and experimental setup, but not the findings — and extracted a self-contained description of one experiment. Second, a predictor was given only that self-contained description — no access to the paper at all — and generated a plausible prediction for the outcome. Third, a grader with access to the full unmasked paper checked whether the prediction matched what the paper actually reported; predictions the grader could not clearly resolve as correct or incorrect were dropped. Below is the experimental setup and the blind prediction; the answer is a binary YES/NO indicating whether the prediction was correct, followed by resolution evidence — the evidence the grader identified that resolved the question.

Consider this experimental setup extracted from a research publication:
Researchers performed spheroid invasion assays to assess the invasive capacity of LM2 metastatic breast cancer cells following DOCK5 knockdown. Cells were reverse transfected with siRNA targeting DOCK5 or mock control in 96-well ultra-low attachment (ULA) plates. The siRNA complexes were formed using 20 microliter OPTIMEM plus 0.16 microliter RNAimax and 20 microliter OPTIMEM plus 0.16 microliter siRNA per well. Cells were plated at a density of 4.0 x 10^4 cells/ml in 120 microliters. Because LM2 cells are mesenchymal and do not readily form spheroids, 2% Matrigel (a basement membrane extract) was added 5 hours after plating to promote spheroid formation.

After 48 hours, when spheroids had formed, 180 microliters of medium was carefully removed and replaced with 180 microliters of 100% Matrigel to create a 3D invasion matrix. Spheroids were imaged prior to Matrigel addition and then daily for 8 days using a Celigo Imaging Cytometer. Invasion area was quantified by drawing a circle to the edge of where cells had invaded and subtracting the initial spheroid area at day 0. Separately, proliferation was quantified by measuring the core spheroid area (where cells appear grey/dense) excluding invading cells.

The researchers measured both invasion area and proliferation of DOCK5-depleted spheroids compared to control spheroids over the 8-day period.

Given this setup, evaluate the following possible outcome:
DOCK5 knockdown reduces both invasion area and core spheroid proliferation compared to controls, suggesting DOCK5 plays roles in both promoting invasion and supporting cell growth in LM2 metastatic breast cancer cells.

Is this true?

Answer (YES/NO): NO